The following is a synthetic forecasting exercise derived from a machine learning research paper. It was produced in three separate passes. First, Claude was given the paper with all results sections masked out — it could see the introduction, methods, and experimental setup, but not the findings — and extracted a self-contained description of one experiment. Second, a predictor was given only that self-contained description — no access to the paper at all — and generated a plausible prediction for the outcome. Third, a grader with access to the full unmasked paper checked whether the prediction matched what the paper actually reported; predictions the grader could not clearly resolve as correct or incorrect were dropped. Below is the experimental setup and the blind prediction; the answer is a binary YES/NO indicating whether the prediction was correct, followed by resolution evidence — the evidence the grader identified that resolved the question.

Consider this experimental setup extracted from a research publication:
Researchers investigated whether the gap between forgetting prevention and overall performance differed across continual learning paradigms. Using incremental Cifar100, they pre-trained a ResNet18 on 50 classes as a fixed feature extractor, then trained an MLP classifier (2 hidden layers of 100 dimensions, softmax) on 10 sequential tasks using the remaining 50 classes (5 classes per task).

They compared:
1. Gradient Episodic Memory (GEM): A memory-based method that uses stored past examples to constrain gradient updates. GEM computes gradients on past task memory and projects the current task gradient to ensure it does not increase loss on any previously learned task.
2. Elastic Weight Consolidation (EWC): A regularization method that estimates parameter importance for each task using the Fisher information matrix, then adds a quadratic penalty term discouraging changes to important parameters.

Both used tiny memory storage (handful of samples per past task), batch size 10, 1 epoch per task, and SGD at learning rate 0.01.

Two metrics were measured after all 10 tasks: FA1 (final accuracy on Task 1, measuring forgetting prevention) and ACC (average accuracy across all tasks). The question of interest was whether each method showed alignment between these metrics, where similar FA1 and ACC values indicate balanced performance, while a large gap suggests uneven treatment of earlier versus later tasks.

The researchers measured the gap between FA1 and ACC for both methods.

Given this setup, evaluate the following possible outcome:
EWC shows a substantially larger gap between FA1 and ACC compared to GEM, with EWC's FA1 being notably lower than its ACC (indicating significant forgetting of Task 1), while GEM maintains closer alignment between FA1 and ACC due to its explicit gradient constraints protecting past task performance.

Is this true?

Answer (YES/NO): YES